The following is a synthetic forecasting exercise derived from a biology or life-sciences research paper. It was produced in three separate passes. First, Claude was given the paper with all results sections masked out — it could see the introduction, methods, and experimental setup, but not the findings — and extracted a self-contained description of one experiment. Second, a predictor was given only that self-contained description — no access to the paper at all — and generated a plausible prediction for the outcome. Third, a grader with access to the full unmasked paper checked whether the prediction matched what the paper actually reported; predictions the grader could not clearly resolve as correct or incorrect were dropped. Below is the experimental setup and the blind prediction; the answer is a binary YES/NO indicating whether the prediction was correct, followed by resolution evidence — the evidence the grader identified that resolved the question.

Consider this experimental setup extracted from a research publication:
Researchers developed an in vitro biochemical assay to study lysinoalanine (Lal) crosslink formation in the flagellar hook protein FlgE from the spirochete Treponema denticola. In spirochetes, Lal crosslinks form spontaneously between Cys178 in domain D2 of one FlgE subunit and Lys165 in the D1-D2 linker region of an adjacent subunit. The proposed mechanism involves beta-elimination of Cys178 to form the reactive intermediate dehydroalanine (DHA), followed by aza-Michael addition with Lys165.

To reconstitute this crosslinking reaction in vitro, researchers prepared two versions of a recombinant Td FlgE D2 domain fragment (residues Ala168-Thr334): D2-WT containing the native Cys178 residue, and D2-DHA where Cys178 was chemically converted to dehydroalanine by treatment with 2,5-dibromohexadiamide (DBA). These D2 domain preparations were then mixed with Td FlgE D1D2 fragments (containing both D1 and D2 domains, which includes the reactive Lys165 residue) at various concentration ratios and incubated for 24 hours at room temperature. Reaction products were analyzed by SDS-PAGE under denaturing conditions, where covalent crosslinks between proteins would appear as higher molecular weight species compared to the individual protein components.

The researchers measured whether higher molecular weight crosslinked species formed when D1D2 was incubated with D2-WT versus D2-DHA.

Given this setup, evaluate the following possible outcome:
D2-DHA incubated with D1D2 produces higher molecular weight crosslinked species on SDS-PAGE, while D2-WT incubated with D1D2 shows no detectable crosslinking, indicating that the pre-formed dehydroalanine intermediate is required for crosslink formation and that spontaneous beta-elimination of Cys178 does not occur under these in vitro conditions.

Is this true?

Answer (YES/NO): YES